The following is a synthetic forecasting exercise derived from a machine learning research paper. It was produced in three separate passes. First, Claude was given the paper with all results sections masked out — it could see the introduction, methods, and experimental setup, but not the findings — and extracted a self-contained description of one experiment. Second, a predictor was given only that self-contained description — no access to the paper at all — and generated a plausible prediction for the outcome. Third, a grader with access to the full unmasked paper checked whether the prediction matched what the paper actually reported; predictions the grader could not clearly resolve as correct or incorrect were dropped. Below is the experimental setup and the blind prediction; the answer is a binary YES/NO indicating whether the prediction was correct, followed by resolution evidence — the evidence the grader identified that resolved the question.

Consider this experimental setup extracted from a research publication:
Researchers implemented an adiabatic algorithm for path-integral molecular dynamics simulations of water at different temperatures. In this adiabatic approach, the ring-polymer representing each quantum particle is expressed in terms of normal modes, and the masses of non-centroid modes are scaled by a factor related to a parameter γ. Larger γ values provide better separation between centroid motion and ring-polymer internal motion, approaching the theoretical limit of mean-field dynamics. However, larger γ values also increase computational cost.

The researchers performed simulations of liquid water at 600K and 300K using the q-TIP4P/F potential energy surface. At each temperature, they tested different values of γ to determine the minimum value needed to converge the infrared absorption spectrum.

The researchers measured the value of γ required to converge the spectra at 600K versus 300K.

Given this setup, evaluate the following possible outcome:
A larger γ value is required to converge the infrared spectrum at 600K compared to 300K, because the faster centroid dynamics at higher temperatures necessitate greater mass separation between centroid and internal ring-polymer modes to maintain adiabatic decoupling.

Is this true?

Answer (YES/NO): NO